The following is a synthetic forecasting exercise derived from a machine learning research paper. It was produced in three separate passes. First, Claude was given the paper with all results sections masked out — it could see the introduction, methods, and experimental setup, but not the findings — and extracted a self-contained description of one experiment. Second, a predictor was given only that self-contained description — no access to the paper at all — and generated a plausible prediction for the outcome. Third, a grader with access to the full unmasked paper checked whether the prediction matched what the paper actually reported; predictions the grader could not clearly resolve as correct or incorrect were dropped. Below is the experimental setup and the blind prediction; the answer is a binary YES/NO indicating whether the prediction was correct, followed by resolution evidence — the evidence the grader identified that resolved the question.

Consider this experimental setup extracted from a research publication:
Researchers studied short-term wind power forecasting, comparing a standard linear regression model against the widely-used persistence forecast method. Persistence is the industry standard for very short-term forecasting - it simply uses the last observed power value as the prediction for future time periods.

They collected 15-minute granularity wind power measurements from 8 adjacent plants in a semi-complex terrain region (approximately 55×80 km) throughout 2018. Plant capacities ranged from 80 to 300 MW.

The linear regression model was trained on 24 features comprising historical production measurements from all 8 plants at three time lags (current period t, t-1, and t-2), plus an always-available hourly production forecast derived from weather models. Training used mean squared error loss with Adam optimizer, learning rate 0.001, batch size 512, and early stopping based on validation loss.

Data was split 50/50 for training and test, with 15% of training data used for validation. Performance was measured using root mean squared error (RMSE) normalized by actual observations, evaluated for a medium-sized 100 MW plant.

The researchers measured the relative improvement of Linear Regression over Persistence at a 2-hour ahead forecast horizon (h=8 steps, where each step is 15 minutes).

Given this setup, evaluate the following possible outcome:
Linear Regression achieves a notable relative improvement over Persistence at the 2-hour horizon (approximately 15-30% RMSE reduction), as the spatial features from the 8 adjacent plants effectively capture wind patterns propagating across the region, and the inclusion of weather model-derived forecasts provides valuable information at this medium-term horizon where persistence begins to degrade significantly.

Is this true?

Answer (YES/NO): YES